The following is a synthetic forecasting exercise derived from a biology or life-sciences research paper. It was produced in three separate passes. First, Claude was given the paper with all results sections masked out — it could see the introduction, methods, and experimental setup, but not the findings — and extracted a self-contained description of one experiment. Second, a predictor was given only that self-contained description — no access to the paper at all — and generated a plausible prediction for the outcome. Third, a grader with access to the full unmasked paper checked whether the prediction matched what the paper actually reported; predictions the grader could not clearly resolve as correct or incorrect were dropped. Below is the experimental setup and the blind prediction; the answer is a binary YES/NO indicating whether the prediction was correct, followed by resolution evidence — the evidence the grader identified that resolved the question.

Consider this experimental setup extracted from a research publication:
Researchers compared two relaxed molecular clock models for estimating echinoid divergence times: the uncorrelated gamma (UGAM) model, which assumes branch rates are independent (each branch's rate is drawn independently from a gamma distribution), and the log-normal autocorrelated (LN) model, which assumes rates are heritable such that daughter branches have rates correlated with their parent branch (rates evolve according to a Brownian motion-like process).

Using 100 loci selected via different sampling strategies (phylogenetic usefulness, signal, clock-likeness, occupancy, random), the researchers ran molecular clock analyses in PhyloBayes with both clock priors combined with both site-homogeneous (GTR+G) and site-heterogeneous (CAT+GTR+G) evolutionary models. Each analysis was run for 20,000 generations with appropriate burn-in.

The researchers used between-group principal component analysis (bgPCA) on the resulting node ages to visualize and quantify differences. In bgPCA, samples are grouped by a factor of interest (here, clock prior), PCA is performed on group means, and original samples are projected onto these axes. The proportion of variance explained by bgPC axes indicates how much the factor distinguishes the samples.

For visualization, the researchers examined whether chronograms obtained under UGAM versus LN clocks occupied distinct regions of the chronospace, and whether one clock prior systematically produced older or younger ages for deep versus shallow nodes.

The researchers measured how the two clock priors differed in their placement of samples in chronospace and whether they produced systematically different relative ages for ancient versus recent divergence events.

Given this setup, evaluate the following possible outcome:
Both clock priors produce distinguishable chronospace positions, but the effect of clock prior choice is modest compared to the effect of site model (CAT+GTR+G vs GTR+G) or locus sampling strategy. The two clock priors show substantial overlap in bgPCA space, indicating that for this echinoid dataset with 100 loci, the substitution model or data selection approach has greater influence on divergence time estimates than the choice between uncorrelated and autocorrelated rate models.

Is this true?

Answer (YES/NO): NO